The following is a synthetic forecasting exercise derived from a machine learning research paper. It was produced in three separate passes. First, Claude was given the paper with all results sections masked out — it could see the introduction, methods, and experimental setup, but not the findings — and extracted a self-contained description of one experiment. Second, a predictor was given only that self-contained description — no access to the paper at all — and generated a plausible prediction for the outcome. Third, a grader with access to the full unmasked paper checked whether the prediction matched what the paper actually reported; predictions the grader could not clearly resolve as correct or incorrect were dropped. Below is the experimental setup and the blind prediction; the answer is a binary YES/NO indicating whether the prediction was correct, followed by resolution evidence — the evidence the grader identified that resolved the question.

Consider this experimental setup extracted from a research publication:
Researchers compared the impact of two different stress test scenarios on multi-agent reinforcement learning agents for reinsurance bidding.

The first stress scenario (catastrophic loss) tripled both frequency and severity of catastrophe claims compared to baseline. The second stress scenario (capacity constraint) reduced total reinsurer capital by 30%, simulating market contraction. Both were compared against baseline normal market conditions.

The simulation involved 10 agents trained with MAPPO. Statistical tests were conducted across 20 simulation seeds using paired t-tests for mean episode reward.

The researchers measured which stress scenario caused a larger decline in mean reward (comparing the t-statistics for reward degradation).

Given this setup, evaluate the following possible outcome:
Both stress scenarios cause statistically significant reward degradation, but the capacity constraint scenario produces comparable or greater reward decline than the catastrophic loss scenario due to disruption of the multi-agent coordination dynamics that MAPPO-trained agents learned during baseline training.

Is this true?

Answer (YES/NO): NO